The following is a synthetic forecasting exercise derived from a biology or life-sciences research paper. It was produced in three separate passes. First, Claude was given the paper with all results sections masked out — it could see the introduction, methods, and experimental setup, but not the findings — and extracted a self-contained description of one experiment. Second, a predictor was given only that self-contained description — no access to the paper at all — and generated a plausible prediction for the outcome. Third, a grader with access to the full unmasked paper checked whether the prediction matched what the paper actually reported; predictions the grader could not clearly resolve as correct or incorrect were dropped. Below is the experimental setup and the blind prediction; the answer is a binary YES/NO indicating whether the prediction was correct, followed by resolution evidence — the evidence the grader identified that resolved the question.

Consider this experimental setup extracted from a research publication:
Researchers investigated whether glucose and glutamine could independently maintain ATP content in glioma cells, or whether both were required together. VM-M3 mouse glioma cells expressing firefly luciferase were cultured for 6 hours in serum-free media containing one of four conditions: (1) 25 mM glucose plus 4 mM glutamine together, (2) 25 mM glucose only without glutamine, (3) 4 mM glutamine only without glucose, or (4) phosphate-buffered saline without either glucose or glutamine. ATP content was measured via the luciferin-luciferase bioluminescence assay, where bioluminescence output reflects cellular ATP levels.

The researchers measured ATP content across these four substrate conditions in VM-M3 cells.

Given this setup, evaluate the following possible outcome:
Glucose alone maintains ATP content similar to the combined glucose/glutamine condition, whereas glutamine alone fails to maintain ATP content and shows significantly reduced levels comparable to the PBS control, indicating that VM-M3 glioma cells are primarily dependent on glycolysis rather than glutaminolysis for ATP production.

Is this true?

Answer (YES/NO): NO